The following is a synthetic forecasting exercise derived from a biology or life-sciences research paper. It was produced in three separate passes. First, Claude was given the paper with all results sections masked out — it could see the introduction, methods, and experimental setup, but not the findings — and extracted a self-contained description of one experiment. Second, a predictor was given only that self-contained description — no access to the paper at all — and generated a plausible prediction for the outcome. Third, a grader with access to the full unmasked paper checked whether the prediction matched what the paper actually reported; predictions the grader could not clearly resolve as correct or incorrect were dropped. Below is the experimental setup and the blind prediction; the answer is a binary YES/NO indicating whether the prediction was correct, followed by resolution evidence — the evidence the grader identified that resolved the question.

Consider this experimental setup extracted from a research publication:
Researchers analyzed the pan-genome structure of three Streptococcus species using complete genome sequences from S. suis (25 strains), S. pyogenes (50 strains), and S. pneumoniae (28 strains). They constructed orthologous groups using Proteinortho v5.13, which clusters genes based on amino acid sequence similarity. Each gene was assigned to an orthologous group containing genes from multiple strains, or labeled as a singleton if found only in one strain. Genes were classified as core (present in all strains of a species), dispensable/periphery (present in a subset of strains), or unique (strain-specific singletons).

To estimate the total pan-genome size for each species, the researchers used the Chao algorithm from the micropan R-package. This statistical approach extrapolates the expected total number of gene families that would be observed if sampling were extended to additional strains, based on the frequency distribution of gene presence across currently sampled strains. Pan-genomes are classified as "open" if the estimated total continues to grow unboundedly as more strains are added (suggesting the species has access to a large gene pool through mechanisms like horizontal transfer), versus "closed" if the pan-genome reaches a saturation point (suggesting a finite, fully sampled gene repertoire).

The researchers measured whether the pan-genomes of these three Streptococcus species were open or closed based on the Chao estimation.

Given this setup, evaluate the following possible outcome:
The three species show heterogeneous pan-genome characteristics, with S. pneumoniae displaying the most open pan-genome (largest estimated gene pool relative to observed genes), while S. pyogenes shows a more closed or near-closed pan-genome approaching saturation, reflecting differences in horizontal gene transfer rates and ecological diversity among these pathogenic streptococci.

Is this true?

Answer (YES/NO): NO